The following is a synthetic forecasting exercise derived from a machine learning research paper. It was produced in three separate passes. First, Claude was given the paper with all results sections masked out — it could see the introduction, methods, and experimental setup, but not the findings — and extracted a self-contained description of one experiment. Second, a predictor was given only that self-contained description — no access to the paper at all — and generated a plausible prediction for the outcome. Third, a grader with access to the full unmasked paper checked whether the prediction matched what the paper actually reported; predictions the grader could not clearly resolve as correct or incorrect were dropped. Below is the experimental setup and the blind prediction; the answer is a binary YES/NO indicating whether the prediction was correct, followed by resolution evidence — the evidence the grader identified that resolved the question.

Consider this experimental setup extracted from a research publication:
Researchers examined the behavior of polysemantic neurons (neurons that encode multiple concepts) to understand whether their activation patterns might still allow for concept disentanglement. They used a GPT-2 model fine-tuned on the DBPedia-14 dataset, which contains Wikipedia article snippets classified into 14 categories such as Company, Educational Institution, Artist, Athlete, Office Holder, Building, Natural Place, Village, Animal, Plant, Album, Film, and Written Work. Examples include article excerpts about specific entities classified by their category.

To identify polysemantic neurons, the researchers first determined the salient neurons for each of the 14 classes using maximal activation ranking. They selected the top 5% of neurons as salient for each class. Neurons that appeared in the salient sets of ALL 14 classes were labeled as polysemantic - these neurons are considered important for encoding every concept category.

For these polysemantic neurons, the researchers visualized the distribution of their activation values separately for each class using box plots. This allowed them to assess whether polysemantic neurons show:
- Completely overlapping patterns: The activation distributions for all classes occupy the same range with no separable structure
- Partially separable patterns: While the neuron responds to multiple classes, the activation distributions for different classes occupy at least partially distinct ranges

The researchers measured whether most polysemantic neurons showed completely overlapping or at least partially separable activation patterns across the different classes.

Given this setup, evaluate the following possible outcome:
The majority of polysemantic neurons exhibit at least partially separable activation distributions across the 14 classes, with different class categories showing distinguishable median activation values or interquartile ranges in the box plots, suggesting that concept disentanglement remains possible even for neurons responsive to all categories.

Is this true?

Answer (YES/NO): YES